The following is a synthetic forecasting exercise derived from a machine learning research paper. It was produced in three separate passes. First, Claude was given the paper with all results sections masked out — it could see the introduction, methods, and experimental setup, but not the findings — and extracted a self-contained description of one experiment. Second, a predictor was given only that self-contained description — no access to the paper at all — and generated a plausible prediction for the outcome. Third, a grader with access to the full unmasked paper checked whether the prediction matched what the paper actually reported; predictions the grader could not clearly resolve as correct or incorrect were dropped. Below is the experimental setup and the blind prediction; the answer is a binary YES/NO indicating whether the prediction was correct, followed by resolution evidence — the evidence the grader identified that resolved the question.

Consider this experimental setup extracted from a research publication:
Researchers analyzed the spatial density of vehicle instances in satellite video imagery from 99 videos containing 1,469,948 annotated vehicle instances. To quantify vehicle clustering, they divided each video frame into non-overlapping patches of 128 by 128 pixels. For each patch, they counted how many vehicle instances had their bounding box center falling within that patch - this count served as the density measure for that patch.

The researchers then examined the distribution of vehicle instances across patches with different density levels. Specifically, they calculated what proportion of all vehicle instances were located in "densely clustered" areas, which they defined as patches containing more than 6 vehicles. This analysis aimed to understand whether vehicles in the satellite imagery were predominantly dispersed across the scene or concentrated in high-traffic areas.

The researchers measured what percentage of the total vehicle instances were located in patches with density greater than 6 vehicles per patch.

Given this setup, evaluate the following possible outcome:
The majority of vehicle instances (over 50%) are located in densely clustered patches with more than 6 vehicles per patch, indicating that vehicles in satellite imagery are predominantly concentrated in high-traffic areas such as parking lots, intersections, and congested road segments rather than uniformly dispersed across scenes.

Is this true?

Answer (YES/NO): NO